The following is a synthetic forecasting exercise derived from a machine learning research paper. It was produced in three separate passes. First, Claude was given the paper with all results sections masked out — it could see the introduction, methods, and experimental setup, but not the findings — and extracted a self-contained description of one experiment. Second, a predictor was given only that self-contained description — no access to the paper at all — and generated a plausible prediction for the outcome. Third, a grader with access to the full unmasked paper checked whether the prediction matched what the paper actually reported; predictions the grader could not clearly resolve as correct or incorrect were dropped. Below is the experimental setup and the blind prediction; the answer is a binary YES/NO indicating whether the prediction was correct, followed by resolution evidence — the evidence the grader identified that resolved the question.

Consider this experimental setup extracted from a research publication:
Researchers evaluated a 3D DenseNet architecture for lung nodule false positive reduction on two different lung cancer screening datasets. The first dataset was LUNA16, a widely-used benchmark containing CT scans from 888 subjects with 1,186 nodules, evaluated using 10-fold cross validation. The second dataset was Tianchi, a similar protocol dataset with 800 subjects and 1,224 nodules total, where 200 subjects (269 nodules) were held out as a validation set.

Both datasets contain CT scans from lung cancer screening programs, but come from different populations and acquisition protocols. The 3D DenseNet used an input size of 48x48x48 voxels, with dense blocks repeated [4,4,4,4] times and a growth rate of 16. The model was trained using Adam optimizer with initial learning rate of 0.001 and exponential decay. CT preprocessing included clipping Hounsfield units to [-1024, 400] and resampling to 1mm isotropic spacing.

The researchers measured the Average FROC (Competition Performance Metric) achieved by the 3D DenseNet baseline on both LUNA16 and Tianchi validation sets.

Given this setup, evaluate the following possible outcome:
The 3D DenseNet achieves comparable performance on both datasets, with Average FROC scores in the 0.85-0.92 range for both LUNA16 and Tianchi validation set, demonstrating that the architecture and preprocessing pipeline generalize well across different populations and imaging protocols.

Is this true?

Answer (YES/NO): NO